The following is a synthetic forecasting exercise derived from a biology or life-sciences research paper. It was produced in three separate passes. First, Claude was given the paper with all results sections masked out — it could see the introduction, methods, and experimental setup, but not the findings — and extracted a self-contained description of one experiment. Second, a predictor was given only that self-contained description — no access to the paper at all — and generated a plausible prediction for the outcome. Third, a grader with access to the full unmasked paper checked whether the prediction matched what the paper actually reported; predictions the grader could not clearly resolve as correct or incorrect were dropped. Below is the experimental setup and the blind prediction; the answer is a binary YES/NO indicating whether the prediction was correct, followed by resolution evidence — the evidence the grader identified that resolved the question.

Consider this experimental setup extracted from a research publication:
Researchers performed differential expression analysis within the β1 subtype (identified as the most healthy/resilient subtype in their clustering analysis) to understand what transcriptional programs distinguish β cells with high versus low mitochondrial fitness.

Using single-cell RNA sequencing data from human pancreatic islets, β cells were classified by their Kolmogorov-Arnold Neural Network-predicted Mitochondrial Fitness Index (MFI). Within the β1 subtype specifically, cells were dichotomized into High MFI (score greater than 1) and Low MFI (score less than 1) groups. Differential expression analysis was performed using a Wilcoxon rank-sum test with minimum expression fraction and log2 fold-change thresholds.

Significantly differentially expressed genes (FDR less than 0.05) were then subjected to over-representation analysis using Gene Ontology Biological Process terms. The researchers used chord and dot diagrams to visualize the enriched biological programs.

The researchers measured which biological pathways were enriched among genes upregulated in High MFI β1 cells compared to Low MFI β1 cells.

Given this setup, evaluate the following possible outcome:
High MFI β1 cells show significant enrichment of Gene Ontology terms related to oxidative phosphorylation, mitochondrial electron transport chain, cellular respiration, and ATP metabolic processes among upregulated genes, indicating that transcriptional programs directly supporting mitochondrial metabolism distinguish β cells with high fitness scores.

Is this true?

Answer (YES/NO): YES